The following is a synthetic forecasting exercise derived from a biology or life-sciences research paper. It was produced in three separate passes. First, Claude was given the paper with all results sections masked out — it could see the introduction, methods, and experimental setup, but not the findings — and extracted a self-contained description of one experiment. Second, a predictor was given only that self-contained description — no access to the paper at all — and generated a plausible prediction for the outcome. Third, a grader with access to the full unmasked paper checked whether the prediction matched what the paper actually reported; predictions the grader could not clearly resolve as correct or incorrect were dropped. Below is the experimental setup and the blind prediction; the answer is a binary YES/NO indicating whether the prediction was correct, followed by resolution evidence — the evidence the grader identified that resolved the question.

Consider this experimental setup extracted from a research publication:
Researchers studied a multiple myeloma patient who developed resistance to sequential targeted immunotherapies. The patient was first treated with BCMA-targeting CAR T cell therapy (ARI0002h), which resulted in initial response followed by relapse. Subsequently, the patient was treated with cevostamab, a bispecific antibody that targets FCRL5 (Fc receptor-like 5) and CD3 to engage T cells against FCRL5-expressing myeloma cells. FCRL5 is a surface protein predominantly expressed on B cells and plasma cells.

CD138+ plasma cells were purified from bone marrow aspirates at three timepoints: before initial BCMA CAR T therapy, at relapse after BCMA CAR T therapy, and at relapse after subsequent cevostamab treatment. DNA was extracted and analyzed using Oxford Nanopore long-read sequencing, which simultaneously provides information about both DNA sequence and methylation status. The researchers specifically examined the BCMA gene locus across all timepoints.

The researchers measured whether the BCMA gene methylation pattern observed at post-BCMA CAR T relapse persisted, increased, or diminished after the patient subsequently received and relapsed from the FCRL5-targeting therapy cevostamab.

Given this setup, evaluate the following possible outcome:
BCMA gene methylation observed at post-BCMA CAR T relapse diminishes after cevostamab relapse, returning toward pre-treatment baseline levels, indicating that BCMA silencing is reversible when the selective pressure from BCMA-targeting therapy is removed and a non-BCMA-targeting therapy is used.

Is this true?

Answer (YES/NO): NO